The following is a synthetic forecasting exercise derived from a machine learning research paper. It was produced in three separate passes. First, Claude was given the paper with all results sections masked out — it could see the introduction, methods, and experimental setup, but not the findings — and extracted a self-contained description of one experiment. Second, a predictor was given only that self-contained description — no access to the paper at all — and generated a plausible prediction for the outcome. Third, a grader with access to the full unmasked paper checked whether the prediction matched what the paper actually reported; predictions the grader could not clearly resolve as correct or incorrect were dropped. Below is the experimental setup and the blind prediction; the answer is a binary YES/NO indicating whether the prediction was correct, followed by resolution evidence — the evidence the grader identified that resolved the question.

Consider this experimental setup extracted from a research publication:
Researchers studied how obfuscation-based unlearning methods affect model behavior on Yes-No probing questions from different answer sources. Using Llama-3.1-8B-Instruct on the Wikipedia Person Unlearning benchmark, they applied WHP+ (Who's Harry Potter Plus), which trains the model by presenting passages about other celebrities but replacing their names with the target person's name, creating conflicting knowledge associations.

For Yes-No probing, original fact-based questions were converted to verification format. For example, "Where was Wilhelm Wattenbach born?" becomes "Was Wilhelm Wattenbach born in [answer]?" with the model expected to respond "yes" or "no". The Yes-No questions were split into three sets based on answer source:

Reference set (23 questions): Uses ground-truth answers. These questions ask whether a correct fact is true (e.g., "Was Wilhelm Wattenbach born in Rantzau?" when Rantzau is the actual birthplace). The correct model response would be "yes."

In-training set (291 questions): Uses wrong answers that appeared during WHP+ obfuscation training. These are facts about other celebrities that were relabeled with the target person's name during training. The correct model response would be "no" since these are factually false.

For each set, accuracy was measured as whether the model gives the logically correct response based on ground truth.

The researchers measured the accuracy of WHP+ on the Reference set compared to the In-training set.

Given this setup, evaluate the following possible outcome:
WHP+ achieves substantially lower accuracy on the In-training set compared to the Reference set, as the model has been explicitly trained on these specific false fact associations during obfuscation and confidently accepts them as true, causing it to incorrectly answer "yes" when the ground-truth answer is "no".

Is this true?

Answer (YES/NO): NO